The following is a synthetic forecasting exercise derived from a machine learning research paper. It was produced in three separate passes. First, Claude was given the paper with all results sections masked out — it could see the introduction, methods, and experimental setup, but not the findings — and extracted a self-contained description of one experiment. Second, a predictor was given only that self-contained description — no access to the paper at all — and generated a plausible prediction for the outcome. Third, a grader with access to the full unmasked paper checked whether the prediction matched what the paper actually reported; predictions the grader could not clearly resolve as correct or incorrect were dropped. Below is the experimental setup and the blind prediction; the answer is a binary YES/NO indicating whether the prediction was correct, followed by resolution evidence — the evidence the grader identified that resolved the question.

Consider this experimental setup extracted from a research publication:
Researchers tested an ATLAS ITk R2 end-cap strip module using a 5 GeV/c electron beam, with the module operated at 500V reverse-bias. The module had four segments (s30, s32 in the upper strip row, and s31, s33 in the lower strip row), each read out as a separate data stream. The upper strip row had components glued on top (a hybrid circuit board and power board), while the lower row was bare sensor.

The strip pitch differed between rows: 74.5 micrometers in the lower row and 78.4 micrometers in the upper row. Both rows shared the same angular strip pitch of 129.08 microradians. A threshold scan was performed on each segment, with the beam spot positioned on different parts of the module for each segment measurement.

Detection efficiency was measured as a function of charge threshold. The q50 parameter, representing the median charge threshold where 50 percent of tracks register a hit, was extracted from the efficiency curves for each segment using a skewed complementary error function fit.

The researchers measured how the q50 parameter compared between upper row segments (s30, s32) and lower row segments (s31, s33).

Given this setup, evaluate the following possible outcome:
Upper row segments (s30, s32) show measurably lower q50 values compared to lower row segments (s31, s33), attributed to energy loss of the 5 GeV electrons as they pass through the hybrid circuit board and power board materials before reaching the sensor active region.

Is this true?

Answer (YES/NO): NO